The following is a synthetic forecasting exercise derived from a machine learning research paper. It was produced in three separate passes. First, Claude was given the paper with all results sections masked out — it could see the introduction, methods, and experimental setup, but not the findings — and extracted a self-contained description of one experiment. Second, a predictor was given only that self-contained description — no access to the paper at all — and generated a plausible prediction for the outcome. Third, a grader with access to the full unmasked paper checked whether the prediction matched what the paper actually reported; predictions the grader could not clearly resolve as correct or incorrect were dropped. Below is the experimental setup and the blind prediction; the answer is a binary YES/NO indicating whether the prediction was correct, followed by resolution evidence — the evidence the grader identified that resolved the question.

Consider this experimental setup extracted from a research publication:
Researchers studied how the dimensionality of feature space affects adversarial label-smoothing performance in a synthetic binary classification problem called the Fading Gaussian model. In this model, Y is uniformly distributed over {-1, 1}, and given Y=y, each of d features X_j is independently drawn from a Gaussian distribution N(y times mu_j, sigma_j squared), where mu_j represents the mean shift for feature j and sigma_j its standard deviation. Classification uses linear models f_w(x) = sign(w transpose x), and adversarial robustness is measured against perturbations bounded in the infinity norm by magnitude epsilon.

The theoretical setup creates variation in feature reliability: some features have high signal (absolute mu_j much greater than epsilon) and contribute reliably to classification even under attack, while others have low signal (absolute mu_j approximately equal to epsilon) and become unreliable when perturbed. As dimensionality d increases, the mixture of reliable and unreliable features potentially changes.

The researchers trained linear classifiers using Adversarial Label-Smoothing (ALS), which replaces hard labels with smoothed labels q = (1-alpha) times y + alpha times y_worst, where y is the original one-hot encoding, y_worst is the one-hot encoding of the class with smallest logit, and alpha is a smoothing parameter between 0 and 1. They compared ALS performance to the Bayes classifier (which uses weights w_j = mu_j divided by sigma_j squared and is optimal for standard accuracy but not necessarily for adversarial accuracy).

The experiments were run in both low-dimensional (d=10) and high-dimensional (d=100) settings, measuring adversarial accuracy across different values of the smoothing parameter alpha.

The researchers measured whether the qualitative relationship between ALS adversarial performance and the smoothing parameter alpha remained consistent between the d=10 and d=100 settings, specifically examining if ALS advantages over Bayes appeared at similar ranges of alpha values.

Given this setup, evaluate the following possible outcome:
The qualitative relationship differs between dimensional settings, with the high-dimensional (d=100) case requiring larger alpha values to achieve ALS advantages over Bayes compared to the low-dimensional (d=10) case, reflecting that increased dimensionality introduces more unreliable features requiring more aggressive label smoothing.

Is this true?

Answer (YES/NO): NO